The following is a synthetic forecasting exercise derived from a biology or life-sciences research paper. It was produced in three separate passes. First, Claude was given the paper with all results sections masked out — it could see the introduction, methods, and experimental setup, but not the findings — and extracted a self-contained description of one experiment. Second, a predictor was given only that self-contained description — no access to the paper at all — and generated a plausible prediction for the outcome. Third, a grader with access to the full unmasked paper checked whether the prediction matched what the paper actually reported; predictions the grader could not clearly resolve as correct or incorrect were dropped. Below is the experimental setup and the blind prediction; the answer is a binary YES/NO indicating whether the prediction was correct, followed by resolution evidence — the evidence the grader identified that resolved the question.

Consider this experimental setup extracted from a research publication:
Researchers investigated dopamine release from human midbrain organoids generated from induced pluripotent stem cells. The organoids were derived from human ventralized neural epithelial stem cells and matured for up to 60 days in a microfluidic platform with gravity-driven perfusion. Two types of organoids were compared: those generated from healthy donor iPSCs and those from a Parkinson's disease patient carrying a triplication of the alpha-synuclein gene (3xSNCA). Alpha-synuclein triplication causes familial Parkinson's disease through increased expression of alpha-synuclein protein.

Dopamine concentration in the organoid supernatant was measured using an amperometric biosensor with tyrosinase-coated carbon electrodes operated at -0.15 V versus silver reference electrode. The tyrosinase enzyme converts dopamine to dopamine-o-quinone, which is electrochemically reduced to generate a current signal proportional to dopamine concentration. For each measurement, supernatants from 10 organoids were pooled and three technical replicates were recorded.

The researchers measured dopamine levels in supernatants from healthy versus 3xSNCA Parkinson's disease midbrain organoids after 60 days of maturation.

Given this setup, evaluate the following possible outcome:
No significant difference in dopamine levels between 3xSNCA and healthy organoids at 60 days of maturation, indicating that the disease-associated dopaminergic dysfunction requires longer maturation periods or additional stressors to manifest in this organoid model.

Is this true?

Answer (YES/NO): NO